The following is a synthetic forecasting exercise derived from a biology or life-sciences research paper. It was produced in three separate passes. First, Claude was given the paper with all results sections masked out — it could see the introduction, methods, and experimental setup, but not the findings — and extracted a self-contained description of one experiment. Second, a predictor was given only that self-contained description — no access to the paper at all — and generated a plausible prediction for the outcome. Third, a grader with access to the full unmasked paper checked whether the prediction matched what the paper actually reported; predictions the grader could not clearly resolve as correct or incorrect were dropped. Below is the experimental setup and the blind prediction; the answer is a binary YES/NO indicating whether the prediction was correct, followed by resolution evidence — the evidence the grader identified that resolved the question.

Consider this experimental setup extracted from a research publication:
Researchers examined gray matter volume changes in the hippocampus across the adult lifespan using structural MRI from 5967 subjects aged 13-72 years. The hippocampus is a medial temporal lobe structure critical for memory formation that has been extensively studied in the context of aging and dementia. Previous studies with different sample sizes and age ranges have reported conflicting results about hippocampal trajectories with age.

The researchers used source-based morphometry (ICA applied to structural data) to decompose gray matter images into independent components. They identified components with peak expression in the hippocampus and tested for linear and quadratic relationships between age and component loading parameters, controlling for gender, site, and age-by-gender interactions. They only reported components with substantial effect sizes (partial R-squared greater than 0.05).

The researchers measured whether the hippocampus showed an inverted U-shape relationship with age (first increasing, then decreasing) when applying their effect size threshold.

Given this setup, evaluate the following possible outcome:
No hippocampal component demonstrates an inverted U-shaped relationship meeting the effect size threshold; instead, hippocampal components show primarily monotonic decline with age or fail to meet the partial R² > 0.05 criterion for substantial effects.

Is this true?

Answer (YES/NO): NO